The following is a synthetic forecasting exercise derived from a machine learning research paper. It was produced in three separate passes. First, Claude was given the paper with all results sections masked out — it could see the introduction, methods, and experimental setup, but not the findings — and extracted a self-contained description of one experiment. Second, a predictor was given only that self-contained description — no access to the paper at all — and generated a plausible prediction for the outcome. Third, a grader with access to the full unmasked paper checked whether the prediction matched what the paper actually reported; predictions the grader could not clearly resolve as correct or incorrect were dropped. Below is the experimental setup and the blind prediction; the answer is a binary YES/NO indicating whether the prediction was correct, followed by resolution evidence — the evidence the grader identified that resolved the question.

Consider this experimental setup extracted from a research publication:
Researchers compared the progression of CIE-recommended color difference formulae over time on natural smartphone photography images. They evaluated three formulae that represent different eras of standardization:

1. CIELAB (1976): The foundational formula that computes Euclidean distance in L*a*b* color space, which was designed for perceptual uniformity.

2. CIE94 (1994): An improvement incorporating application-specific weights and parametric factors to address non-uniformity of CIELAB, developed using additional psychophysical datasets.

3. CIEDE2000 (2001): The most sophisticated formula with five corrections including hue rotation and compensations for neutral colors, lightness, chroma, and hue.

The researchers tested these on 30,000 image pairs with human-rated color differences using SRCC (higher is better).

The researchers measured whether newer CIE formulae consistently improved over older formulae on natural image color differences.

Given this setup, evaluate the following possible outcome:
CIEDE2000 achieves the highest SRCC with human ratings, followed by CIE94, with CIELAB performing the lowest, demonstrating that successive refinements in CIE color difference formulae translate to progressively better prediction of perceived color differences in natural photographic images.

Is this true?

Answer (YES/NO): NO